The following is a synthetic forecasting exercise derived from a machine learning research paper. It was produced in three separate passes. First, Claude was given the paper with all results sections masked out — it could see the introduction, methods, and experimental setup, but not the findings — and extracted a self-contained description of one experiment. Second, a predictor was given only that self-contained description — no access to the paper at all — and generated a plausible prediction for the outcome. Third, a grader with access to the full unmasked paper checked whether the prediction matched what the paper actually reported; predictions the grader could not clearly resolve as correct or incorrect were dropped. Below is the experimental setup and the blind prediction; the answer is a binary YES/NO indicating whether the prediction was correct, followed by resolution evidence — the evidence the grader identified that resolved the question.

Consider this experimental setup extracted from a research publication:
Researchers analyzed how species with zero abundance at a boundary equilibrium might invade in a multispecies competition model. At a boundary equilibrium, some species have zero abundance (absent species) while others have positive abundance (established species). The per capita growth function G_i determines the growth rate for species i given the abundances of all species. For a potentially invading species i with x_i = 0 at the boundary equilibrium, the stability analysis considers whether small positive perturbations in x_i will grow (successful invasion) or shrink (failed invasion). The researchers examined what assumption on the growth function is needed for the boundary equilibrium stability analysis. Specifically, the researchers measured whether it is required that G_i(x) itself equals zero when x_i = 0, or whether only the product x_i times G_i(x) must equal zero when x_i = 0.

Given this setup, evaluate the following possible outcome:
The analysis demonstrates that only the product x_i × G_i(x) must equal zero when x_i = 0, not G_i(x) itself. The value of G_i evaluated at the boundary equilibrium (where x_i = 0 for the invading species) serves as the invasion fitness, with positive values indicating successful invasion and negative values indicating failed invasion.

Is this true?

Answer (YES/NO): YES